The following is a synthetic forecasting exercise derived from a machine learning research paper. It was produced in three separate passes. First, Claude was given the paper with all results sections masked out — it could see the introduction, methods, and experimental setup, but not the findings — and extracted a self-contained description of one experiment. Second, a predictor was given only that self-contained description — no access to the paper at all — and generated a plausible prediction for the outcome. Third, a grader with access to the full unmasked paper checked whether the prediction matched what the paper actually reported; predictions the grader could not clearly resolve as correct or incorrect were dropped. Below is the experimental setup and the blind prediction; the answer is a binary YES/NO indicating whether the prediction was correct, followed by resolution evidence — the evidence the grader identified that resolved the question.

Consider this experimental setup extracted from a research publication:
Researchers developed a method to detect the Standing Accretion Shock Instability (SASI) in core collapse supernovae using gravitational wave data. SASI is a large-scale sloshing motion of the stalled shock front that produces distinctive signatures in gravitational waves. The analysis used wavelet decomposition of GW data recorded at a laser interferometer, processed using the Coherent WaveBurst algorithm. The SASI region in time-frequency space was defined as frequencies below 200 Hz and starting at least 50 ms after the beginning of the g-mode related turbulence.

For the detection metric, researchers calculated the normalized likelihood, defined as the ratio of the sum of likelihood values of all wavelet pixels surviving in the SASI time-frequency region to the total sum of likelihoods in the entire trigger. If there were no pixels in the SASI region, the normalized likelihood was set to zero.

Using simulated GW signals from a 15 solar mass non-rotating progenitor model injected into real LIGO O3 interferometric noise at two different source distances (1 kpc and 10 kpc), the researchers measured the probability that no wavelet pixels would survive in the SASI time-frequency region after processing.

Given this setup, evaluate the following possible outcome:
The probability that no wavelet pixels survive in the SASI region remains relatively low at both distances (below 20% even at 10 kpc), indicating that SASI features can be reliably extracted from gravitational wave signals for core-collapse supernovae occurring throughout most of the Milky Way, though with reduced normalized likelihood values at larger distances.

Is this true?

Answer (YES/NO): YES